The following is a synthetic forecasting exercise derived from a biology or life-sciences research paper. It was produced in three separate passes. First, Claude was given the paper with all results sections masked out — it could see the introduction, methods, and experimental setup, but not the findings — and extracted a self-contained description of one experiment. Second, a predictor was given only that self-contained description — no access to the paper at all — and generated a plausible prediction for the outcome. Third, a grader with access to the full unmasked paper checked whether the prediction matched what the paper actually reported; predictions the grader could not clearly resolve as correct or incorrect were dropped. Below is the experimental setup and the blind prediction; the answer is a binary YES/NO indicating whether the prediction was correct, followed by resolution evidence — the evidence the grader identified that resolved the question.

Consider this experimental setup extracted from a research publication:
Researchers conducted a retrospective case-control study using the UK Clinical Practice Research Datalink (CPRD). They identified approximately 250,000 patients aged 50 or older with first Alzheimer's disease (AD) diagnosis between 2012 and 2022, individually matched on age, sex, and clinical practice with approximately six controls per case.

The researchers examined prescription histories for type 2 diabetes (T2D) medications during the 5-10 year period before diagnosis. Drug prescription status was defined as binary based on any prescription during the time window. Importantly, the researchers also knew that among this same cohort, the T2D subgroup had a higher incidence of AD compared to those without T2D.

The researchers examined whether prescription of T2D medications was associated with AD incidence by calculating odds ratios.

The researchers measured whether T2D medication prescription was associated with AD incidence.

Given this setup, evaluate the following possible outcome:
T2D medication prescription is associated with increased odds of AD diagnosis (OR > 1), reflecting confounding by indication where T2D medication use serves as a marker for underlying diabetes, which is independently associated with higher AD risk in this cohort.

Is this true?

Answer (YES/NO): NO